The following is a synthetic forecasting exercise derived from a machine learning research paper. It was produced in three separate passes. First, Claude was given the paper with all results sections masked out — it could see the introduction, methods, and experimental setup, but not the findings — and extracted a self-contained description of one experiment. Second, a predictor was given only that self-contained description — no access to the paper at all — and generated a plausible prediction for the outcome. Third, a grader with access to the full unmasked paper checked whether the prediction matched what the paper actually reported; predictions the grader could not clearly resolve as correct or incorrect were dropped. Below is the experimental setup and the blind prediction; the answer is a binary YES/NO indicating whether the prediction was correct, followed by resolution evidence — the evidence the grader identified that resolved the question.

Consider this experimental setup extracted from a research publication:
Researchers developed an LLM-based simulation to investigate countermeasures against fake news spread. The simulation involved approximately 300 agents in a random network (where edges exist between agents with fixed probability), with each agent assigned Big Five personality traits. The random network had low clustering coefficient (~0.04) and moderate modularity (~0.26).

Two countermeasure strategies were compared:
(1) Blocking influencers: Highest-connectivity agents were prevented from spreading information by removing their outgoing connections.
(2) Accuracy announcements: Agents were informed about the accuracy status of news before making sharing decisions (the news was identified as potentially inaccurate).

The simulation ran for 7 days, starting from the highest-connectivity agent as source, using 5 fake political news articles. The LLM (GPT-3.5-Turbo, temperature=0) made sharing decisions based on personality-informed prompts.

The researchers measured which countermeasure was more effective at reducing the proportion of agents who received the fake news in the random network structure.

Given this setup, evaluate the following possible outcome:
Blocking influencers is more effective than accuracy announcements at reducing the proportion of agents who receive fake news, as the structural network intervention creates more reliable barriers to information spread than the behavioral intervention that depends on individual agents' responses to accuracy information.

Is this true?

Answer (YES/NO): NO